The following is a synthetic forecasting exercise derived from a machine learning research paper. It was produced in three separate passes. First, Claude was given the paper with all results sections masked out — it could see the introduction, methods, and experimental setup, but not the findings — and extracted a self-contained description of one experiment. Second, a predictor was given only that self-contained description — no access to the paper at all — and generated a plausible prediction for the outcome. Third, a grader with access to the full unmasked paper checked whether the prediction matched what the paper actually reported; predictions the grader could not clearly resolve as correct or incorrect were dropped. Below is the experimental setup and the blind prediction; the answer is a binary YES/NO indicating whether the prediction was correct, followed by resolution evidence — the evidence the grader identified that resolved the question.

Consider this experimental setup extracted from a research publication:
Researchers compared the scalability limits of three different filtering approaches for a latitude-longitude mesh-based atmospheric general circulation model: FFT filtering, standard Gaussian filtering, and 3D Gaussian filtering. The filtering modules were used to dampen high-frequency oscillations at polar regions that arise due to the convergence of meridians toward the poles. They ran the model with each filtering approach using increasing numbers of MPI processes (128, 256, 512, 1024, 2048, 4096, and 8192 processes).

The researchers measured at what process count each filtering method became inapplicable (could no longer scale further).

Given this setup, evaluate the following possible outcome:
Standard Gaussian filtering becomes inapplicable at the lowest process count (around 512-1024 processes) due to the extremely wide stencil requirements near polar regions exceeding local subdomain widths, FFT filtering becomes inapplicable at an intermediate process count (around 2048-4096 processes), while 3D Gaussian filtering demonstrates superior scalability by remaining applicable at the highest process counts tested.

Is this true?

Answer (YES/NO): NO